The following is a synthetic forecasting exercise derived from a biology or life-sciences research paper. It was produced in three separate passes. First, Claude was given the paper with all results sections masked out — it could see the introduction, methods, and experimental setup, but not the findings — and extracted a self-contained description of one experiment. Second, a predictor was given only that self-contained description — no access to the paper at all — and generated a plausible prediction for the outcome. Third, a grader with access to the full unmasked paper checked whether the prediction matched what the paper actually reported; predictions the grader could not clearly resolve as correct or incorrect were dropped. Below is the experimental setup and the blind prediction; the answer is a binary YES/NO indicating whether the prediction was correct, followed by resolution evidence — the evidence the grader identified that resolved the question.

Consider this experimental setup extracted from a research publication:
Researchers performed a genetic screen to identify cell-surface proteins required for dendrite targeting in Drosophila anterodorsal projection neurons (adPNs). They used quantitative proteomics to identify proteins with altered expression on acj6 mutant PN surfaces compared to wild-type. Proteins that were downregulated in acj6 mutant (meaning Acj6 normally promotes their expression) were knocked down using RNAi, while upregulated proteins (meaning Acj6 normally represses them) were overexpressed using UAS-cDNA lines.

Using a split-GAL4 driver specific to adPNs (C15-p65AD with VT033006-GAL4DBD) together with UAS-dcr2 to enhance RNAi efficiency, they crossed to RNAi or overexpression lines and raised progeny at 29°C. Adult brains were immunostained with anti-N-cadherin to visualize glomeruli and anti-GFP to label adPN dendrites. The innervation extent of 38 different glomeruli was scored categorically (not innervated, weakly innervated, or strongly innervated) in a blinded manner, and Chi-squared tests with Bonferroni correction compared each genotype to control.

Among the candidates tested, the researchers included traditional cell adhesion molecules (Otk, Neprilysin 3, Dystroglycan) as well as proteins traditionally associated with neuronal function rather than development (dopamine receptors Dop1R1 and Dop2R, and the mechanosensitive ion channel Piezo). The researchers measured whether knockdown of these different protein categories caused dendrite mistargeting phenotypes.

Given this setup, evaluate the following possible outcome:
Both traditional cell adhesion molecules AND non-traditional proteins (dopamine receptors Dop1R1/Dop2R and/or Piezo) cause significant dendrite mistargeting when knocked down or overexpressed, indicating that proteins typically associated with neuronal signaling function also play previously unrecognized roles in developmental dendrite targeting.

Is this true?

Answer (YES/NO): YES